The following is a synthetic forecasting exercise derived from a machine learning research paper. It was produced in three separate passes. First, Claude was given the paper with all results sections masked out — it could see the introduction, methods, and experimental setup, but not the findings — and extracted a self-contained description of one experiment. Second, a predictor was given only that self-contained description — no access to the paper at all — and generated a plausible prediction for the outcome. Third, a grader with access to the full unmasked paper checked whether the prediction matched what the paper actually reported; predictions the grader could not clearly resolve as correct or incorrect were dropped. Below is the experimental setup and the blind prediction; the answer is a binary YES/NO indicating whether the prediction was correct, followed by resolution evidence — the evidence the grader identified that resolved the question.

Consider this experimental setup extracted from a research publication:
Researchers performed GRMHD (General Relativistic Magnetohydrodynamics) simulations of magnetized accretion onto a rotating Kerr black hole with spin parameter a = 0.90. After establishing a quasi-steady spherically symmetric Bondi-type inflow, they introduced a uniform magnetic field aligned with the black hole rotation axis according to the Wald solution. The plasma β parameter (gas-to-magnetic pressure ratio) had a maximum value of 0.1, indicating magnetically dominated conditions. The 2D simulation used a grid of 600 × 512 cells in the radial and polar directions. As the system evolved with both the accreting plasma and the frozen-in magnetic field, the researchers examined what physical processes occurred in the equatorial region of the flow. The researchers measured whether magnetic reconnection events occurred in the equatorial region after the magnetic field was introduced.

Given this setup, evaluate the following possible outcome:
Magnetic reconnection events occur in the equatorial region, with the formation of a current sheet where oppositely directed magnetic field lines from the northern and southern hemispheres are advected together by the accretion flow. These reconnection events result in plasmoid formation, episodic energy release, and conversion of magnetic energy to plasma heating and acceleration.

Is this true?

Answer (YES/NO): NO